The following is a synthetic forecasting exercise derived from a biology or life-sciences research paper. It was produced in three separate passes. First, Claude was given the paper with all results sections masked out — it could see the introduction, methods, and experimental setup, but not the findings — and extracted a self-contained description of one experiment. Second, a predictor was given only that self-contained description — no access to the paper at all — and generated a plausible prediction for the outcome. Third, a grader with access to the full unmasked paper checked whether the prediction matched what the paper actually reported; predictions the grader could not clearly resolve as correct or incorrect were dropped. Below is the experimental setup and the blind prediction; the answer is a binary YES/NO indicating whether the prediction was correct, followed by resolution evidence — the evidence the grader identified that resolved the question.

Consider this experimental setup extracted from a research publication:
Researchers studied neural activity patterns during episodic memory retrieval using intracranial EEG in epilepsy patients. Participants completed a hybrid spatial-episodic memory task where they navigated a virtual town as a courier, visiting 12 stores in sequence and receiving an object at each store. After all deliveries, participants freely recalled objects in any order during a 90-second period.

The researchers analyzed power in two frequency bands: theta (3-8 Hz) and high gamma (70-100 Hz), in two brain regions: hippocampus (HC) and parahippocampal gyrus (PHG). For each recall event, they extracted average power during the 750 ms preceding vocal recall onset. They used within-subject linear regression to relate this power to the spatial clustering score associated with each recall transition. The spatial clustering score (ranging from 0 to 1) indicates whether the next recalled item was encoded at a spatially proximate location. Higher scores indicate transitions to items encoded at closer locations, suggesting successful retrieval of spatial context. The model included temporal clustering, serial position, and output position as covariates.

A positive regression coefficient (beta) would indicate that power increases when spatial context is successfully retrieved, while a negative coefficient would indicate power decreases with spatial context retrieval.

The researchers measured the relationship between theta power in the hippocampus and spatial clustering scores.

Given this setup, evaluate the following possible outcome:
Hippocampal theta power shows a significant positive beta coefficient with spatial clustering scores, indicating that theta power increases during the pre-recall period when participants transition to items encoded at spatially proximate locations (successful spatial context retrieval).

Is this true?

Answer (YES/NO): YES